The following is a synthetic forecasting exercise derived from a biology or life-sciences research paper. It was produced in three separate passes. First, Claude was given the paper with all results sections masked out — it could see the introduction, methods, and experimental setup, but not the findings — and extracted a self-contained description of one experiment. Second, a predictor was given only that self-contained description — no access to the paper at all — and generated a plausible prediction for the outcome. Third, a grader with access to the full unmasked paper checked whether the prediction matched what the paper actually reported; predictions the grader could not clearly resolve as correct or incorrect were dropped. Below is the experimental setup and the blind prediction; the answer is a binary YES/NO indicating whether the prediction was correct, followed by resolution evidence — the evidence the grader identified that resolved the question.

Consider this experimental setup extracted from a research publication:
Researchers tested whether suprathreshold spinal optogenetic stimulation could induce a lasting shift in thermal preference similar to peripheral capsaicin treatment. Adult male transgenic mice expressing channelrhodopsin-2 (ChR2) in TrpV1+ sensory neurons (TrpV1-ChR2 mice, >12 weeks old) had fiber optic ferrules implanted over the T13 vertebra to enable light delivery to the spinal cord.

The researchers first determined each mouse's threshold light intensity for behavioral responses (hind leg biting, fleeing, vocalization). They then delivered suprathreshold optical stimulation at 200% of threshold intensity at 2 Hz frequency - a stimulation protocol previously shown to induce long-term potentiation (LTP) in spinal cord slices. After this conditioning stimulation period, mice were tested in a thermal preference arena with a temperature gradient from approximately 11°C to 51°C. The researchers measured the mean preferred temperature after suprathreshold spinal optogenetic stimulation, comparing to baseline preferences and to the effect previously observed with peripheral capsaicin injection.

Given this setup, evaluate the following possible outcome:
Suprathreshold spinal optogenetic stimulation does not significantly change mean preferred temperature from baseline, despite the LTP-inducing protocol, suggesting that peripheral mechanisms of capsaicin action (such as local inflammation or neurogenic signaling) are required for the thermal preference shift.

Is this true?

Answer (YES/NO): YES